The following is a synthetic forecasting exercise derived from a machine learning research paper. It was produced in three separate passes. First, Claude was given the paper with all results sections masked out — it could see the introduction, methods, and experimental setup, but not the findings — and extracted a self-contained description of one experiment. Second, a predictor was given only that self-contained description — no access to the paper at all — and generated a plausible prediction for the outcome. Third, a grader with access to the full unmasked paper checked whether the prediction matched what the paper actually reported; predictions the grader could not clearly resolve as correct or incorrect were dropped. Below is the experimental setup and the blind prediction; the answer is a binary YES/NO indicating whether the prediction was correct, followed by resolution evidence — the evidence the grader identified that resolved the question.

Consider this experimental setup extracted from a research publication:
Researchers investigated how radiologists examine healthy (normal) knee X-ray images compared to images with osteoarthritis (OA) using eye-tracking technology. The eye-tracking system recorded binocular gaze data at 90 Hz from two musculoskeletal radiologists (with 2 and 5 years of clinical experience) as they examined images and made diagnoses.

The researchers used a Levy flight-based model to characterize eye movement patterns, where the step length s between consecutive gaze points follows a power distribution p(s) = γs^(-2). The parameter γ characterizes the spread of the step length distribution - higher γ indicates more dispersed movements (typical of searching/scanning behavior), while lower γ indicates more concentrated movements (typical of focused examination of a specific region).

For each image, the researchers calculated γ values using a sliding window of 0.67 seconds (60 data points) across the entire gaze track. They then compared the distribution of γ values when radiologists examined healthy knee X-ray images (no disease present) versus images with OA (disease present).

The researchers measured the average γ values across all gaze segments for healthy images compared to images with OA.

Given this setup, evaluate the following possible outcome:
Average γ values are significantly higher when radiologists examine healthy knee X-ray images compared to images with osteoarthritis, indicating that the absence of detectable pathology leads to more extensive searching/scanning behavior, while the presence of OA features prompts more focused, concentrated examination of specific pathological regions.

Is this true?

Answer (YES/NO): YES